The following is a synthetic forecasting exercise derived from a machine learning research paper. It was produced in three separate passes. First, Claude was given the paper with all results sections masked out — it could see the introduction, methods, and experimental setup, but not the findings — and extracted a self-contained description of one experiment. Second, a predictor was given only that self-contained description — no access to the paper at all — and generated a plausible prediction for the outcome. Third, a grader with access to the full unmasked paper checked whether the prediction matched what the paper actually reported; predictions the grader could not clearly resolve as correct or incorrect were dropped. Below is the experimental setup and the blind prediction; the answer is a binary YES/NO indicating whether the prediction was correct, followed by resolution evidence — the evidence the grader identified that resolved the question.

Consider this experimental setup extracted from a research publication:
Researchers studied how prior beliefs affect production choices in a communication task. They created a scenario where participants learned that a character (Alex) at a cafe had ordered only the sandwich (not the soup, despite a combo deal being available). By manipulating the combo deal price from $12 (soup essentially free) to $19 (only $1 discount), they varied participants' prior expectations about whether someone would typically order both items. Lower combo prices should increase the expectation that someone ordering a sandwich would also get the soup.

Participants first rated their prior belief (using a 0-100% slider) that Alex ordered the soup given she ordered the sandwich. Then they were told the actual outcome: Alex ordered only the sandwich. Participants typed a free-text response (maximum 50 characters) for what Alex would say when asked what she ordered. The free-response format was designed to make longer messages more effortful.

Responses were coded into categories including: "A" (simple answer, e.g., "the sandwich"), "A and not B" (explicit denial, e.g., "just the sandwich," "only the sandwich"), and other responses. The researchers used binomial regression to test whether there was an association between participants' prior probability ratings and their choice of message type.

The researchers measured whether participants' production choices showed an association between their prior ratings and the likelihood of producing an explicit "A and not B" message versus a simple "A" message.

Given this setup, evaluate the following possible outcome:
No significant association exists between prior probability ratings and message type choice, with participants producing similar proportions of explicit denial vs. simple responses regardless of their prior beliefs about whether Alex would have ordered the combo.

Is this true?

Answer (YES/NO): NO